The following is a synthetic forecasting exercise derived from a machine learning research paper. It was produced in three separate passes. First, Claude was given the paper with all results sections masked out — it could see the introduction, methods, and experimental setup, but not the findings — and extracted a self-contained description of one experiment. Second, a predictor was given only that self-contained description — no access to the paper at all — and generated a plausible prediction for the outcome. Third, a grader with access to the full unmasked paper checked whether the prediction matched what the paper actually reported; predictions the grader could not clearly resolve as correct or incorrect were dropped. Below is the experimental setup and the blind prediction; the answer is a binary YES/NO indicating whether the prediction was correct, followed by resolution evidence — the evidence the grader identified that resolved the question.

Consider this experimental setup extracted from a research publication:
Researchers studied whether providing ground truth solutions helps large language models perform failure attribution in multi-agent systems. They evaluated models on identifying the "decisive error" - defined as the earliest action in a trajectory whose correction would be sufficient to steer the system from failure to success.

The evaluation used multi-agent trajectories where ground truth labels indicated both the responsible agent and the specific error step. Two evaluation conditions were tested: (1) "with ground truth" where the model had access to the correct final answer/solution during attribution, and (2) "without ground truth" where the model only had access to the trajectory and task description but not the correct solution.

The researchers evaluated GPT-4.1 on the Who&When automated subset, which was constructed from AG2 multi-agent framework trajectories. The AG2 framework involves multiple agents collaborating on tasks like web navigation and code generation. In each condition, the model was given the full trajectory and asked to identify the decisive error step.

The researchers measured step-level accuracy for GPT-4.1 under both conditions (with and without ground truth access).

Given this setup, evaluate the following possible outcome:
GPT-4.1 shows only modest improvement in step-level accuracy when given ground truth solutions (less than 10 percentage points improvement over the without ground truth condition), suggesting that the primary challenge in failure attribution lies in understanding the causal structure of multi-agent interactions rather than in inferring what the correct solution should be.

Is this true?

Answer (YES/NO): YES